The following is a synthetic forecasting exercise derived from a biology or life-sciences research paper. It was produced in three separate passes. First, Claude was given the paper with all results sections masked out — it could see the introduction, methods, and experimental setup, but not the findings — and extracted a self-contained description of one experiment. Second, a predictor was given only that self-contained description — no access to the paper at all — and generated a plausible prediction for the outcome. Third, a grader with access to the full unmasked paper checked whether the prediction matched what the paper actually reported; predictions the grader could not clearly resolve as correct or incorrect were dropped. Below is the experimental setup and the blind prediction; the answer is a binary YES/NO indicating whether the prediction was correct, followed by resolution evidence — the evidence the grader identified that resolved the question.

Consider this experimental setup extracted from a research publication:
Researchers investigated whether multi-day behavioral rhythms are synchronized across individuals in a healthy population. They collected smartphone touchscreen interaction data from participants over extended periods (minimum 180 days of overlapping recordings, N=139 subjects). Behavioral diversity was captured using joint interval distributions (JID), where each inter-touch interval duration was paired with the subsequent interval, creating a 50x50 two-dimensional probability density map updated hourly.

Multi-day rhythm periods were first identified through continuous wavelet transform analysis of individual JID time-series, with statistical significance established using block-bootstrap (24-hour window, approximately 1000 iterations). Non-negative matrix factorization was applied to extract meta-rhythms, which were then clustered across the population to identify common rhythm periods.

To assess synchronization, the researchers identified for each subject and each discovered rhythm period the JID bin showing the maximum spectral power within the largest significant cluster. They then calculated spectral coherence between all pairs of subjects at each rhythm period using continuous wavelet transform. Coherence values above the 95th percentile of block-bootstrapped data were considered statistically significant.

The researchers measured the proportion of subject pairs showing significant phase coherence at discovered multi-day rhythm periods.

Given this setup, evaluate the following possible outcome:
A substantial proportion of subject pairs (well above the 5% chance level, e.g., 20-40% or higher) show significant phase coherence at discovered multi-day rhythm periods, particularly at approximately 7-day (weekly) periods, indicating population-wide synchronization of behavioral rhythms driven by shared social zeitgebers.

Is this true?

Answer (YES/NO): NO